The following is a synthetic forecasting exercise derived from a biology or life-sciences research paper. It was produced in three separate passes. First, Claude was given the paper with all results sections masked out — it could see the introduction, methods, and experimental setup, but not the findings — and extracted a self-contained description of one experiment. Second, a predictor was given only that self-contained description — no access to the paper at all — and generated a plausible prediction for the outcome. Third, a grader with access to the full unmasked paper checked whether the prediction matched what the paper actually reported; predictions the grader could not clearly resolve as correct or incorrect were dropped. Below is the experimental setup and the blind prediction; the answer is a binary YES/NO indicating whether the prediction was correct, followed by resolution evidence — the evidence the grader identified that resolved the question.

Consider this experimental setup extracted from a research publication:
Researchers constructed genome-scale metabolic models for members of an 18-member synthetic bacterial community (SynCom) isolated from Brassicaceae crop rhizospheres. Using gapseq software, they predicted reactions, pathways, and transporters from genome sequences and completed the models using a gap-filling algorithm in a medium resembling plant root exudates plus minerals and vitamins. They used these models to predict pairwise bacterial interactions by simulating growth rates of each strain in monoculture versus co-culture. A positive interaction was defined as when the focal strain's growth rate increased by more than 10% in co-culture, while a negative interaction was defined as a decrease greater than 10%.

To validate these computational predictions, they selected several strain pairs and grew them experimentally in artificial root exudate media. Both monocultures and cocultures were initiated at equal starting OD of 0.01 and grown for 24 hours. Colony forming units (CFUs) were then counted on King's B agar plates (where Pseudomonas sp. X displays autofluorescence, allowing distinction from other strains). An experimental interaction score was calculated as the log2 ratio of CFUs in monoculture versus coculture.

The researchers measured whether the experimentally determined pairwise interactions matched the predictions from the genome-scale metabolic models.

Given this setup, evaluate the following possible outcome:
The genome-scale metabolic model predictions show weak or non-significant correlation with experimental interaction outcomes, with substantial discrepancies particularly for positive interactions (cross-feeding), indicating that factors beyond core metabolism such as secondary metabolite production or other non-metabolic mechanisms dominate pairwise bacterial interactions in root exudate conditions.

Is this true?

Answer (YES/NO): NO